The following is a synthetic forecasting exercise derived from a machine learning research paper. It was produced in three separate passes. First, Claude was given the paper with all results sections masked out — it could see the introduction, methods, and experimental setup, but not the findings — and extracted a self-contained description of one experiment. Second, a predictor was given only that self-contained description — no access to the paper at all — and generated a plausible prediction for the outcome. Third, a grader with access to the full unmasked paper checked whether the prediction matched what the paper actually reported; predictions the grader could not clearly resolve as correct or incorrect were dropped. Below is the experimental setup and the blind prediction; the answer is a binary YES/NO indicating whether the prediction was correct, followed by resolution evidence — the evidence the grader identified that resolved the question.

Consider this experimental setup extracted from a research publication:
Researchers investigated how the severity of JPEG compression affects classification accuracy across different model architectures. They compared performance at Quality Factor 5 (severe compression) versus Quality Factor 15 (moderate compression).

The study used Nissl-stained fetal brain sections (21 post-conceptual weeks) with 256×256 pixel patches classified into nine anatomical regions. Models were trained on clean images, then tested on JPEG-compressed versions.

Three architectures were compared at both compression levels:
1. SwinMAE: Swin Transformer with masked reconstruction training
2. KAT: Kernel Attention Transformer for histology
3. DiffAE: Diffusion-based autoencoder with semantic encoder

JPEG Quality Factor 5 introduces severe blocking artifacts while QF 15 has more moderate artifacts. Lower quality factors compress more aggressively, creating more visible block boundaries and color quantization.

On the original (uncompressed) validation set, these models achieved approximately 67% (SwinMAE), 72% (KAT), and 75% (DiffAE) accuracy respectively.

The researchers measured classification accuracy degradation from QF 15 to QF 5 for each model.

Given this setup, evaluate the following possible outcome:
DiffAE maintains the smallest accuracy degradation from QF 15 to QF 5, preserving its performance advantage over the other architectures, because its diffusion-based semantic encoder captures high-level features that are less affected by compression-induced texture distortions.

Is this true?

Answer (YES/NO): YES